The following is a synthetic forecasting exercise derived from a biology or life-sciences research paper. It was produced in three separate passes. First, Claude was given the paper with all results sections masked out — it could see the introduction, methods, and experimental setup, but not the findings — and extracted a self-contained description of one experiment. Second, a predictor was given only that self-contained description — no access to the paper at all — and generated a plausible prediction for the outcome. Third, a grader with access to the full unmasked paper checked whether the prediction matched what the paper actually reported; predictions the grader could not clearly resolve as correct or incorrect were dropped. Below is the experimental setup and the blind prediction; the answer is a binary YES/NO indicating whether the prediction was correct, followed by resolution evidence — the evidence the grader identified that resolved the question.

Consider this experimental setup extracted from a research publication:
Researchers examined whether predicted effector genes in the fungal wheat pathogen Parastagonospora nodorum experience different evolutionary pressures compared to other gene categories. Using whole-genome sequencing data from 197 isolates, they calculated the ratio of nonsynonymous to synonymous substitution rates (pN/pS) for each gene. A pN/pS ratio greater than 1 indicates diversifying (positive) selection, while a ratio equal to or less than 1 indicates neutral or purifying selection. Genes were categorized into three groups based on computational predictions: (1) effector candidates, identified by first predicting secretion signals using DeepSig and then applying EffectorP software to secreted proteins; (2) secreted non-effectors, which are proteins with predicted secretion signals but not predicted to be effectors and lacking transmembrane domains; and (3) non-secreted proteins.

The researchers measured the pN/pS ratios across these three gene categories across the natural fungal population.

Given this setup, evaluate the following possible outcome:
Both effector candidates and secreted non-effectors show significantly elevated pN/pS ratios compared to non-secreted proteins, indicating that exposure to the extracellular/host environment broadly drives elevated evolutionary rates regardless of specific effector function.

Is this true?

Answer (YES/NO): NO